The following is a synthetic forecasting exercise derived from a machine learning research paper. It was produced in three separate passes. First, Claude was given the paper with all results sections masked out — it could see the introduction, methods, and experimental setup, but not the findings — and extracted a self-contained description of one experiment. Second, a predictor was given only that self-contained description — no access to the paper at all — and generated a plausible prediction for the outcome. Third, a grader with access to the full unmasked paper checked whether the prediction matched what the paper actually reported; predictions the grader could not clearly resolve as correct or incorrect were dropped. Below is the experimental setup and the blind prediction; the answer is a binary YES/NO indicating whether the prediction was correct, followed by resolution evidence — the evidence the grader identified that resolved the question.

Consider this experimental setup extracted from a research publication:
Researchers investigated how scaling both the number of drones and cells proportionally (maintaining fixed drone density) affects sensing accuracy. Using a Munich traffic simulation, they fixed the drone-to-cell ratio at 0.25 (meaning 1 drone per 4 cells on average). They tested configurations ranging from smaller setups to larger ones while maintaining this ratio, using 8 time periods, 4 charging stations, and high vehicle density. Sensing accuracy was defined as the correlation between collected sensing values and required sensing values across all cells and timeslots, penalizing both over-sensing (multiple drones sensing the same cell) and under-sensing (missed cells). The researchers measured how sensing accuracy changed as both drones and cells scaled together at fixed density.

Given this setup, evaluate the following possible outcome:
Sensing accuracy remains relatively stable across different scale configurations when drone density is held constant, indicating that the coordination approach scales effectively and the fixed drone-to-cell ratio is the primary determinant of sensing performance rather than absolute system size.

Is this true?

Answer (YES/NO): NO